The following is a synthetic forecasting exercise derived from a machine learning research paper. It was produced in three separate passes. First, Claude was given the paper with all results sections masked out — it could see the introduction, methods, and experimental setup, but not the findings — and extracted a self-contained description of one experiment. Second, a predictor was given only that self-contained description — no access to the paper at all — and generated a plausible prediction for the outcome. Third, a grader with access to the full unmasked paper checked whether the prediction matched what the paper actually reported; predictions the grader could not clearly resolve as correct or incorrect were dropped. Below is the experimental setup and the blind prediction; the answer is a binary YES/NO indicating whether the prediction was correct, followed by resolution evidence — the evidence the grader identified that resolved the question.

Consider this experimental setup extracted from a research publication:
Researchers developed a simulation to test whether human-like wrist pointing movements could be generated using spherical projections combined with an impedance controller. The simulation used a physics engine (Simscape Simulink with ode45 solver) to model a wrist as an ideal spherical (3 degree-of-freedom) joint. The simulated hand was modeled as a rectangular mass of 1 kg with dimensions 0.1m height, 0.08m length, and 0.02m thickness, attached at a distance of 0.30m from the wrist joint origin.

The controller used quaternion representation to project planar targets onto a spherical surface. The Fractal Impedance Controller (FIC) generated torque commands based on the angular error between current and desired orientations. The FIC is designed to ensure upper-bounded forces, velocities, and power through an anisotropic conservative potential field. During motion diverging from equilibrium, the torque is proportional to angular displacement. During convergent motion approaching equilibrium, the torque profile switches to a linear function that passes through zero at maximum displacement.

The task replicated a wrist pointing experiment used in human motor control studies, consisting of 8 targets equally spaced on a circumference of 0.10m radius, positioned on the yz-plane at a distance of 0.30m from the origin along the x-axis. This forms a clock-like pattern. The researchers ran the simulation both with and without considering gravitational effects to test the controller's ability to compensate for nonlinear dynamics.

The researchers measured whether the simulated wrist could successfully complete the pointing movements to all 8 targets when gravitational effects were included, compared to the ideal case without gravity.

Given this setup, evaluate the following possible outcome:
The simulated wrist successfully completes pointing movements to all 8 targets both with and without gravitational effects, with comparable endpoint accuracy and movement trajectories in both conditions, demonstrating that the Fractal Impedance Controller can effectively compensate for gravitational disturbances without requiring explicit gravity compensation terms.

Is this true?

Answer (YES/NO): YES